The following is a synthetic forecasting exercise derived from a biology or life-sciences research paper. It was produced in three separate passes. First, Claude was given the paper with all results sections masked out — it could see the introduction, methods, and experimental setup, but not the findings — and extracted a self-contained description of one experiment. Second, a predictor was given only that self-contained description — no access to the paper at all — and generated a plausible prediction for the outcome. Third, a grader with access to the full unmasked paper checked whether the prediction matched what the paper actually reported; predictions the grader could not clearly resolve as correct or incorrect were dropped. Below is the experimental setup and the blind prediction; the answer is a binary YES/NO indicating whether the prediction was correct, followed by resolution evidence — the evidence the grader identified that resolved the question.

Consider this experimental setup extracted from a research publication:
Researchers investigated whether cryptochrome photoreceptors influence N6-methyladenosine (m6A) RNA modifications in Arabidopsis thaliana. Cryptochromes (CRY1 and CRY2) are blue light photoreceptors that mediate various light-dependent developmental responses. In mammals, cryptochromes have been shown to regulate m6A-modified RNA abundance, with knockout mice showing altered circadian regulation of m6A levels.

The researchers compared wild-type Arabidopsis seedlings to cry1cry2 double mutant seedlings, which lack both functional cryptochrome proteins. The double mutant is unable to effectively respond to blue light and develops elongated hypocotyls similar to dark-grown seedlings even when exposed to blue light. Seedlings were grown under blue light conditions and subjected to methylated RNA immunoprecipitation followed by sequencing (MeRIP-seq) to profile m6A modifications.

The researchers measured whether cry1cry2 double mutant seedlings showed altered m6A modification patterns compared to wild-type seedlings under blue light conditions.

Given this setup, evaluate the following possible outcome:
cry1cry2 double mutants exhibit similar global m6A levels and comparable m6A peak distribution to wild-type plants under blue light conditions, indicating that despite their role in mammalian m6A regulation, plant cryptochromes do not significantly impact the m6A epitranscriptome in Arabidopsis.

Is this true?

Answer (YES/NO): NO